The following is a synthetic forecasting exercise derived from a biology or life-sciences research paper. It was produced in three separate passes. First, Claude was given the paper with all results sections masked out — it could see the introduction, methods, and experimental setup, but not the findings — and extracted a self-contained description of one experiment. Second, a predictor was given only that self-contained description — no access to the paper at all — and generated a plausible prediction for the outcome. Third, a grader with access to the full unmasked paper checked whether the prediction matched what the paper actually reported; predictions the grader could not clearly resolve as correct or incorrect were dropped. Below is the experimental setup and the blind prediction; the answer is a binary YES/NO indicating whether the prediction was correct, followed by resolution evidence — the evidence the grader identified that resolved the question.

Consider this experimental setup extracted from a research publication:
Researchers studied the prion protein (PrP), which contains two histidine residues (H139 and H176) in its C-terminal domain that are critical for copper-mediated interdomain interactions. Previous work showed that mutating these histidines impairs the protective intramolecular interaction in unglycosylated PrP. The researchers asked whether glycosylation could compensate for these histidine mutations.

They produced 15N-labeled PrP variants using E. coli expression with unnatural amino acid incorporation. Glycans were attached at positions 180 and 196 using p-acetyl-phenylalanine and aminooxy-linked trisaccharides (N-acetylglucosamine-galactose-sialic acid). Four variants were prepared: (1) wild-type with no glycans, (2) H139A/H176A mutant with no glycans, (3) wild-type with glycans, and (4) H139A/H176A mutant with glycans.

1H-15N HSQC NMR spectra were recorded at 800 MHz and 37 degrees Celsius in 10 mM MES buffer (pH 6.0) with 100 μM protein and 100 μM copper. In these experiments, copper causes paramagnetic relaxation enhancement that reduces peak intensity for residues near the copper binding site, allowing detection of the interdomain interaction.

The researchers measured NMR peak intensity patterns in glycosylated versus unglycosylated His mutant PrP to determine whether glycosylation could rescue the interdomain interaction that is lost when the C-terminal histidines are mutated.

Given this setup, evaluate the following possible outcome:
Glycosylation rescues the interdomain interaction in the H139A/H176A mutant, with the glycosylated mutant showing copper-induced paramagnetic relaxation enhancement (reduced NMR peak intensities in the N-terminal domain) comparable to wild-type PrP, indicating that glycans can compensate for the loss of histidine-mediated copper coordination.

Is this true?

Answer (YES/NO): NO